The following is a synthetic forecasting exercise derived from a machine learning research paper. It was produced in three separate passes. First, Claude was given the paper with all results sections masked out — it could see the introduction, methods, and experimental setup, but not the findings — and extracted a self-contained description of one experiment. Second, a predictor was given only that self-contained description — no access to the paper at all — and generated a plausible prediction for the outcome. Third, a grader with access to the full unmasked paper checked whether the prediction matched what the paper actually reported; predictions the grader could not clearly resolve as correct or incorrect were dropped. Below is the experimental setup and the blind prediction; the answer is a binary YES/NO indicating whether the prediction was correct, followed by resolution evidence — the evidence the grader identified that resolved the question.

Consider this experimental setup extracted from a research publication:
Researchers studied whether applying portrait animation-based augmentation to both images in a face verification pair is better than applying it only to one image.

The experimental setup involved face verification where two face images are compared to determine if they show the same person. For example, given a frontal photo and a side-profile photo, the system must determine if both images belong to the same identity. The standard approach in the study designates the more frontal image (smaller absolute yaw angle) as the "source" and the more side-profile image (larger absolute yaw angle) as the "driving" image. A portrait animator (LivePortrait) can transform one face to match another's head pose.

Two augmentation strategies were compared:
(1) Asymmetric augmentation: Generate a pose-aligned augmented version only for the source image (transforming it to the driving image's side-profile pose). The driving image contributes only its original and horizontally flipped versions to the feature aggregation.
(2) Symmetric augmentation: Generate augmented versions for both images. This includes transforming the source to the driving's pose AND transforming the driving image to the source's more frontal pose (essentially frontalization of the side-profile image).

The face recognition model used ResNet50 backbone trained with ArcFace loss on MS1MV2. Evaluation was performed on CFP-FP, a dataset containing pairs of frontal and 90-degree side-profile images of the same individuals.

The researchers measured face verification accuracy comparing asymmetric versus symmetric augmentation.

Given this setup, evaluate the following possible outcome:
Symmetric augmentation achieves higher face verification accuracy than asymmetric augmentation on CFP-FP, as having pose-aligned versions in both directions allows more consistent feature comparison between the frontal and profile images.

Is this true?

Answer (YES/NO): NO